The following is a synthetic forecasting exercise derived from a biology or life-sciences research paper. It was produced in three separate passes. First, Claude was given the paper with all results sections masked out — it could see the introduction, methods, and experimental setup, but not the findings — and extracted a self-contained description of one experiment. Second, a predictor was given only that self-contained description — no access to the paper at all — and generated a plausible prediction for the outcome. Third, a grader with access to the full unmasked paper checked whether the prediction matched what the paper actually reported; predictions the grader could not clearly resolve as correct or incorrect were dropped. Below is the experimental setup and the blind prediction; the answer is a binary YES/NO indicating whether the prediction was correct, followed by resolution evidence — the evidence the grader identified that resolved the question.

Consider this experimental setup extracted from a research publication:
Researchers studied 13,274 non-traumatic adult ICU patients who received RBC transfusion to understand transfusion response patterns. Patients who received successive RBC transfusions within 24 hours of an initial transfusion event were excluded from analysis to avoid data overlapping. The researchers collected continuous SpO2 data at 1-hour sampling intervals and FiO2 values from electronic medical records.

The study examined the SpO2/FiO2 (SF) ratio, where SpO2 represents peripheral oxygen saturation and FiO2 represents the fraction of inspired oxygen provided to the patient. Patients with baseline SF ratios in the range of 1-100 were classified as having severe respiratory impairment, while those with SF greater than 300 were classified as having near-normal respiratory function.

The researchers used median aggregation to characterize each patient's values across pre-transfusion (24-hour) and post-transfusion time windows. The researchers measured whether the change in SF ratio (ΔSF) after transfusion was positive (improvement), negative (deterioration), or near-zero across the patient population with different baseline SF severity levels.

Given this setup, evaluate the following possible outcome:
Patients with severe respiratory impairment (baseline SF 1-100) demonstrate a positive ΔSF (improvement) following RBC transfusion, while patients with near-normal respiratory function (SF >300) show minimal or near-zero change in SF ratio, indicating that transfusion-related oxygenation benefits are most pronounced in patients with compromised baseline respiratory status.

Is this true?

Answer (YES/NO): NO